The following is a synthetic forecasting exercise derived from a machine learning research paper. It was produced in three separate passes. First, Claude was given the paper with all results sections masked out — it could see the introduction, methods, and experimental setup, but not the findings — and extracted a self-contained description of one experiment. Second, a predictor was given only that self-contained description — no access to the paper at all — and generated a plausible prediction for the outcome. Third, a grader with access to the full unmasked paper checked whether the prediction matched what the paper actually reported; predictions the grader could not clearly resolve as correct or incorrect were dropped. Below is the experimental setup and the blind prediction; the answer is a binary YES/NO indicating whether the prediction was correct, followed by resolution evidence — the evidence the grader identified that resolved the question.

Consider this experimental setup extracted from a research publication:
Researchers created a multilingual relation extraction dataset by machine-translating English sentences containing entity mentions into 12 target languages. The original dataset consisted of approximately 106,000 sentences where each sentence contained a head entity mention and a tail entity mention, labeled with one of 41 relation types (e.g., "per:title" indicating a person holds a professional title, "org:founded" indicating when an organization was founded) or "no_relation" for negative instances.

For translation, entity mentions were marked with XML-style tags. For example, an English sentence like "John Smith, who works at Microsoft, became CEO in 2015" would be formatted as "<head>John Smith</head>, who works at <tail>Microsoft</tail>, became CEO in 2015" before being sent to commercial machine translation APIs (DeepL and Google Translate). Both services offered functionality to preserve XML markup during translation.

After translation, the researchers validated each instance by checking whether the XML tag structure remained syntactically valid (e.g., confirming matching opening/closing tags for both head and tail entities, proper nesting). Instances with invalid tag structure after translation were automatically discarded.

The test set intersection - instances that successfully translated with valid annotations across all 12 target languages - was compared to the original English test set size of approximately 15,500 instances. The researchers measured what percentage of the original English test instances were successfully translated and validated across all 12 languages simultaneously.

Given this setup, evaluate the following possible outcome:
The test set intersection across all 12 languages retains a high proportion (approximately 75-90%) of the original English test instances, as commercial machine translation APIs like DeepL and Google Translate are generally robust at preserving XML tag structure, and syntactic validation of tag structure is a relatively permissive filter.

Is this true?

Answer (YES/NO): YES